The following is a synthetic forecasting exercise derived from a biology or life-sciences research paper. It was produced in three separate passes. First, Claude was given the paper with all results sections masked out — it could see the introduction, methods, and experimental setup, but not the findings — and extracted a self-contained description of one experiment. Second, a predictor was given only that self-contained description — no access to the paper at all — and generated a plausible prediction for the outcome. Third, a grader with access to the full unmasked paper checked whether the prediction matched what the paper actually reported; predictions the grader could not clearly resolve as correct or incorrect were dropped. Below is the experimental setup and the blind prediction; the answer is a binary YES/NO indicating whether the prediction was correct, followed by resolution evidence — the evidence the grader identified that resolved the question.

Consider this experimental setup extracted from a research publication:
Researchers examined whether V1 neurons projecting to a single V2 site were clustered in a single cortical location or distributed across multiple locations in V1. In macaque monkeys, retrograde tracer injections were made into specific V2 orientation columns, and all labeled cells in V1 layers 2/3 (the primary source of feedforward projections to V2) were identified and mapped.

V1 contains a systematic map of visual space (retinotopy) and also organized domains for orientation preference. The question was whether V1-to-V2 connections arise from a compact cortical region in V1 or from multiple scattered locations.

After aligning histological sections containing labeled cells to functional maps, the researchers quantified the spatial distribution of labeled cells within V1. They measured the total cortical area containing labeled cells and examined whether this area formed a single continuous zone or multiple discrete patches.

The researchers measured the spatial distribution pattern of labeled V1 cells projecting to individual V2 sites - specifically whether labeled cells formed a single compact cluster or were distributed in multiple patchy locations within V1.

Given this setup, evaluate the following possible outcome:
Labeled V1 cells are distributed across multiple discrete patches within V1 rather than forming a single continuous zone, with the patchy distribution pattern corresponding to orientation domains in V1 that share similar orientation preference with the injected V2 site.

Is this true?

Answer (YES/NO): YES